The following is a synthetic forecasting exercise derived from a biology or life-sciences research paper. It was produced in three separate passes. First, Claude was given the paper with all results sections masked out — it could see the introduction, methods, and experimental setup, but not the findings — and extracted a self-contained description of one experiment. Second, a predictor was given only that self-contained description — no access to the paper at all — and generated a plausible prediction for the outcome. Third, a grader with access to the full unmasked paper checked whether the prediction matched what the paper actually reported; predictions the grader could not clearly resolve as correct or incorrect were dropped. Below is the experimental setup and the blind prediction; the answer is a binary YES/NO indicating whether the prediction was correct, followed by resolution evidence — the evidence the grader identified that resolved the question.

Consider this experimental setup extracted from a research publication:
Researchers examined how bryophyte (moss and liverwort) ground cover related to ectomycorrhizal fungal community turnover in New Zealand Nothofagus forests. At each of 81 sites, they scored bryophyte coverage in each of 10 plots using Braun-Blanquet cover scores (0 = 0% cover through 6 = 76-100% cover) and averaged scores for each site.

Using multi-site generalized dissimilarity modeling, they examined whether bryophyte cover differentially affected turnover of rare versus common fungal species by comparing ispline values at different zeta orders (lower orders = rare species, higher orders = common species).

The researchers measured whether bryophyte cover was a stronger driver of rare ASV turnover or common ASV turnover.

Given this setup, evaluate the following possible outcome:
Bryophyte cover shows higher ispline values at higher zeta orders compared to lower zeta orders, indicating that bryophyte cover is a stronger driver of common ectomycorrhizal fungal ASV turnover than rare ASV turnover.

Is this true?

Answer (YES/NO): NO